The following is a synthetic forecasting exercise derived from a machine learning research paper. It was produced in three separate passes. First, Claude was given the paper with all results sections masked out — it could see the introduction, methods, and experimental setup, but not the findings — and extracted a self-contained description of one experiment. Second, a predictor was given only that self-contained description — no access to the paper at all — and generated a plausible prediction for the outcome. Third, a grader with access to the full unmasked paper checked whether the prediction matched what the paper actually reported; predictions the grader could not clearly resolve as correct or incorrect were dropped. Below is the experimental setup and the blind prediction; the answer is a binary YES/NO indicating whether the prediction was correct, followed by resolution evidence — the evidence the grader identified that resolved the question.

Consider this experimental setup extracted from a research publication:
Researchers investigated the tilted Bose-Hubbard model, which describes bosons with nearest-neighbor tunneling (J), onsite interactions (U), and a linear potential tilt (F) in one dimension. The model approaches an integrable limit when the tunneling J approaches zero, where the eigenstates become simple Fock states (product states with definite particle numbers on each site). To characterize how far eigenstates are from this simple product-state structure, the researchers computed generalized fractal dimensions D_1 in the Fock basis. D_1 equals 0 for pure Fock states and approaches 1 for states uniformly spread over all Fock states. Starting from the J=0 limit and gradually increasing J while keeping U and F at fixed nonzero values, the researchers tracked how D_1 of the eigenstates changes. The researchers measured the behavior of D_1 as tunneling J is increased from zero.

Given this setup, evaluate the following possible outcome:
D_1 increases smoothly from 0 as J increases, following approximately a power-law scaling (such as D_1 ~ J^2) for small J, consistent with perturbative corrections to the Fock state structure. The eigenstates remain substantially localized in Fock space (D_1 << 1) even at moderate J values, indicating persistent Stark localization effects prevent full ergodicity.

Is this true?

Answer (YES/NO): NO